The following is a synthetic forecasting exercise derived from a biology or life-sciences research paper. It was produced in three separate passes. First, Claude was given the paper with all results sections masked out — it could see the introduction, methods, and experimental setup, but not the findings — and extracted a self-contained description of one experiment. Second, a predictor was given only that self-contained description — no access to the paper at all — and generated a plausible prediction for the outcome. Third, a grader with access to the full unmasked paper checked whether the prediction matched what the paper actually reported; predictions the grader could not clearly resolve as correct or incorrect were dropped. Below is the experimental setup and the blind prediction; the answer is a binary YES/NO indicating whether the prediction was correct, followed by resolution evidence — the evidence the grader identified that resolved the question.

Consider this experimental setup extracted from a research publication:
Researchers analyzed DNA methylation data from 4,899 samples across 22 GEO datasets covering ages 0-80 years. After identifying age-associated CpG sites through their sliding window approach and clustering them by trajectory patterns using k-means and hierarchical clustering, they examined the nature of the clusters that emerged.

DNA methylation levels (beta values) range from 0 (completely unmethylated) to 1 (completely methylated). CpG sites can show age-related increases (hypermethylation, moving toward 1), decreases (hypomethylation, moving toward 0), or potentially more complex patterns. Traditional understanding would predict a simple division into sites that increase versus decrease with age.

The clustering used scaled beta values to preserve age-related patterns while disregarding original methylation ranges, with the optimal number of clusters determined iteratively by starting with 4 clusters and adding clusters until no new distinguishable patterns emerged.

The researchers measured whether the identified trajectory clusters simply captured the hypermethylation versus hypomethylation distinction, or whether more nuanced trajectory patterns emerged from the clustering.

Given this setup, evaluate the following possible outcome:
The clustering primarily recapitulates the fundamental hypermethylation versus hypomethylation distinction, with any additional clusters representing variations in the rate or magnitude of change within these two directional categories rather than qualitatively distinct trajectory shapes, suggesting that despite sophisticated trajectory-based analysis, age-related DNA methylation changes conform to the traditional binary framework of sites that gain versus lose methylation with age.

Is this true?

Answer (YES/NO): NO